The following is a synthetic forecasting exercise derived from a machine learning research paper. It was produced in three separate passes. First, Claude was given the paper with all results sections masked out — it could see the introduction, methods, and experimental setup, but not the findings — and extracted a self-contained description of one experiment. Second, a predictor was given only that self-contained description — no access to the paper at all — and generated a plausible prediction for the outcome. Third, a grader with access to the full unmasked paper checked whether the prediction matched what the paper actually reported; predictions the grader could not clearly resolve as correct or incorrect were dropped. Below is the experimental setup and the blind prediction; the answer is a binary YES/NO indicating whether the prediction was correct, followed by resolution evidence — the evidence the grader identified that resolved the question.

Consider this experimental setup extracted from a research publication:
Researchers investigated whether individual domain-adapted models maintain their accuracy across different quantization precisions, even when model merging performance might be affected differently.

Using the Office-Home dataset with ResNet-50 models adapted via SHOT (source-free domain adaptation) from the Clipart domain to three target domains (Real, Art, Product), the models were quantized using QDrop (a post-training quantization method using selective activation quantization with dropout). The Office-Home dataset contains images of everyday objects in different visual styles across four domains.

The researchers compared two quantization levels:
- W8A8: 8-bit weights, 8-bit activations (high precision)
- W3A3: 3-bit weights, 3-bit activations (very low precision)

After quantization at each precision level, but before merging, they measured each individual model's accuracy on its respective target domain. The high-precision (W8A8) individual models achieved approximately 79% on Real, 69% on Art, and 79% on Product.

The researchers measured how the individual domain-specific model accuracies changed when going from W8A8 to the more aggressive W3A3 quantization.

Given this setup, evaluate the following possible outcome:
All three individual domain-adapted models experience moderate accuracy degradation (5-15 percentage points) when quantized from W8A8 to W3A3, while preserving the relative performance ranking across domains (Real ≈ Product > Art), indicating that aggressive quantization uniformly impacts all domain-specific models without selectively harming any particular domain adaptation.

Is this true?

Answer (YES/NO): NO